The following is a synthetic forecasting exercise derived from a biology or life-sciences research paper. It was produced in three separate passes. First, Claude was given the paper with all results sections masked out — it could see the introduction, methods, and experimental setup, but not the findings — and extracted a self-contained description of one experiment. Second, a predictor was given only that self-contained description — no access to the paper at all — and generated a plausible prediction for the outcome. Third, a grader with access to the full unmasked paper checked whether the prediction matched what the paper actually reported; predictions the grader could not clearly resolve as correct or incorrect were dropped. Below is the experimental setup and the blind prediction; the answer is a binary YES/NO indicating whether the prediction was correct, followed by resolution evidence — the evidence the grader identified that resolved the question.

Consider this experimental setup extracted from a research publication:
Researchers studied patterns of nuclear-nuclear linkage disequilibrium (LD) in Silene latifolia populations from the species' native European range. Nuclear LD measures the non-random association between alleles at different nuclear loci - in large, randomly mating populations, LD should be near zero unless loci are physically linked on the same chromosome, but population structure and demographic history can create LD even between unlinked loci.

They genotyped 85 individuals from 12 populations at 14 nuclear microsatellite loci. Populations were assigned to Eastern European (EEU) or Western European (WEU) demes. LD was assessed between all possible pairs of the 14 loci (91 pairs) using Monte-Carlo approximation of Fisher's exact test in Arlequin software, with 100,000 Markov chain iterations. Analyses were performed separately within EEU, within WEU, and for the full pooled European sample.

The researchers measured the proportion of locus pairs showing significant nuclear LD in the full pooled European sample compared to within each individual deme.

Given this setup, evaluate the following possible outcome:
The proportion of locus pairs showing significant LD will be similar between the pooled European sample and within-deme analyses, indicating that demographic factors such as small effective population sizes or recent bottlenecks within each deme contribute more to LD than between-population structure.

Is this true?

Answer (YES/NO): NO